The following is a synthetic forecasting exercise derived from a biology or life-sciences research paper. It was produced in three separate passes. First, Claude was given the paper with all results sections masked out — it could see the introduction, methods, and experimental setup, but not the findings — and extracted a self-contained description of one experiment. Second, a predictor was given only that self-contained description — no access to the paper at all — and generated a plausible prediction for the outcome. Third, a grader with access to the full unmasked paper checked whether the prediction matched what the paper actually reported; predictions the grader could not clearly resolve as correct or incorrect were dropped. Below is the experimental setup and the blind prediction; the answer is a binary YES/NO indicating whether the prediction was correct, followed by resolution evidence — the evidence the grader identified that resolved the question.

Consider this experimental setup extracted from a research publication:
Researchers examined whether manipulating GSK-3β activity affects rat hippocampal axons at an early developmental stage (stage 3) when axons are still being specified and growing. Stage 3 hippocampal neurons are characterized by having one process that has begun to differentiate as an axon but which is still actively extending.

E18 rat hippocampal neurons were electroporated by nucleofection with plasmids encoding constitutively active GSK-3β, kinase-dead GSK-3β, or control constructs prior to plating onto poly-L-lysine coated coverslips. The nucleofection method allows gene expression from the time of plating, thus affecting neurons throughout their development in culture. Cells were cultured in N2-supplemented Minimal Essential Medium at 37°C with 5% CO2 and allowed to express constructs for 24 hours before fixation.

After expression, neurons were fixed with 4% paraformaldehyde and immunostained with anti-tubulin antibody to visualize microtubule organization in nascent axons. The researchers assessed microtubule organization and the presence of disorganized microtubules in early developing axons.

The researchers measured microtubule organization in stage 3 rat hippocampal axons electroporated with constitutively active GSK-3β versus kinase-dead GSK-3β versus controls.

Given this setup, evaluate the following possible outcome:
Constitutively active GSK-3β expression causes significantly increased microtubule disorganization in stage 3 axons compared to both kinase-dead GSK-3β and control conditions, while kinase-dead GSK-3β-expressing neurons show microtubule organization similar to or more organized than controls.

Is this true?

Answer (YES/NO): NO